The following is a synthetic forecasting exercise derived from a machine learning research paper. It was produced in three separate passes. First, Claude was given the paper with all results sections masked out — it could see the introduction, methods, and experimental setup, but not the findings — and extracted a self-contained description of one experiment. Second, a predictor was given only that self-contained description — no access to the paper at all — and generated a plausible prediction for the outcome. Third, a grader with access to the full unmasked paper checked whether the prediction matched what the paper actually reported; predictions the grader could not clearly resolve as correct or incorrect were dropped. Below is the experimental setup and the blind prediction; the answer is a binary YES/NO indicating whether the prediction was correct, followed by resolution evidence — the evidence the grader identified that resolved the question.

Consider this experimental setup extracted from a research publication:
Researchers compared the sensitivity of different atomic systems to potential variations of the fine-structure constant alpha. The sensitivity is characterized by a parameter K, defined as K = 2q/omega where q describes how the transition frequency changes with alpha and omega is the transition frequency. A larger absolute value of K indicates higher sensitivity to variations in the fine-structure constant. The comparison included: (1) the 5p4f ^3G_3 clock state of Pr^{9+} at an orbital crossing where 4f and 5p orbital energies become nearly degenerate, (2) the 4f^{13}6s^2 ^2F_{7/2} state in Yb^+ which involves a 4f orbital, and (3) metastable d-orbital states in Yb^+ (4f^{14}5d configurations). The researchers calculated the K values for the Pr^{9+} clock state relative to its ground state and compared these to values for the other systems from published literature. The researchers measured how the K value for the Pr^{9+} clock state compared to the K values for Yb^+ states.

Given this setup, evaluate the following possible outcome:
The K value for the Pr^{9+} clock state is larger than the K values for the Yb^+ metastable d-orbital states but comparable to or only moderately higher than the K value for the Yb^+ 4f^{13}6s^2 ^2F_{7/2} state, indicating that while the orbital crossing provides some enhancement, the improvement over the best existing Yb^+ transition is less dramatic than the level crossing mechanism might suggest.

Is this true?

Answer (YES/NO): YES